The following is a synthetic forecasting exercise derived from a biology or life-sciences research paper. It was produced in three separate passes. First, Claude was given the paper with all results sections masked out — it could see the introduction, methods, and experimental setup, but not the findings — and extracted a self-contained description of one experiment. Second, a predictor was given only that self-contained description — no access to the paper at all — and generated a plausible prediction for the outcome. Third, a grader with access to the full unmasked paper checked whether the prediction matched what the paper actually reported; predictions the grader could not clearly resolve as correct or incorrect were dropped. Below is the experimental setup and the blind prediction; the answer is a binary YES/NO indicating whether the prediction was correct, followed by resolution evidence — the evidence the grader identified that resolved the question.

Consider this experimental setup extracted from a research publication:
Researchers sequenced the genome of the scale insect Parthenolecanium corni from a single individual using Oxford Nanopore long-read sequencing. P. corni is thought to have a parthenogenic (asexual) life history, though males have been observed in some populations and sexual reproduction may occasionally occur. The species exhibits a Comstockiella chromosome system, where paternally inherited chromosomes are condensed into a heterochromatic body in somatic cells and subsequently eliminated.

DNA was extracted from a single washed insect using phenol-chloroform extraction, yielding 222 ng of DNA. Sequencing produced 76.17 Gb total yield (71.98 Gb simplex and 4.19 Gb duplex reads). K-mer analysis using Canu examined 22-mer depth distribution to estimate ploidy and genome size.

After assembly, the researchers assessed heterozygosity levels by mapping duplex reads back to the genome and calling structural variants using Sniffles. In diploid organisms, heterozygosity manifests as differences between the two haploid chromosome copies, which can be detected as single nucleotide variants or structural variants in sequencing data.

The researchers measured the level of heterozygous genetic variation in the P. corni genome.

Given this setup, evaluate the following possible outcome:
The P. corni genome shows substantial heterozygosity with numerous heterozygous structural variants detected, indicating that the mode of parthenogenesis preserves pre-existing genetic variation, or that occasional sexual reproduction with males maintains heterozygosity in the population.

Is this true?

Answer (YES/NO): NO